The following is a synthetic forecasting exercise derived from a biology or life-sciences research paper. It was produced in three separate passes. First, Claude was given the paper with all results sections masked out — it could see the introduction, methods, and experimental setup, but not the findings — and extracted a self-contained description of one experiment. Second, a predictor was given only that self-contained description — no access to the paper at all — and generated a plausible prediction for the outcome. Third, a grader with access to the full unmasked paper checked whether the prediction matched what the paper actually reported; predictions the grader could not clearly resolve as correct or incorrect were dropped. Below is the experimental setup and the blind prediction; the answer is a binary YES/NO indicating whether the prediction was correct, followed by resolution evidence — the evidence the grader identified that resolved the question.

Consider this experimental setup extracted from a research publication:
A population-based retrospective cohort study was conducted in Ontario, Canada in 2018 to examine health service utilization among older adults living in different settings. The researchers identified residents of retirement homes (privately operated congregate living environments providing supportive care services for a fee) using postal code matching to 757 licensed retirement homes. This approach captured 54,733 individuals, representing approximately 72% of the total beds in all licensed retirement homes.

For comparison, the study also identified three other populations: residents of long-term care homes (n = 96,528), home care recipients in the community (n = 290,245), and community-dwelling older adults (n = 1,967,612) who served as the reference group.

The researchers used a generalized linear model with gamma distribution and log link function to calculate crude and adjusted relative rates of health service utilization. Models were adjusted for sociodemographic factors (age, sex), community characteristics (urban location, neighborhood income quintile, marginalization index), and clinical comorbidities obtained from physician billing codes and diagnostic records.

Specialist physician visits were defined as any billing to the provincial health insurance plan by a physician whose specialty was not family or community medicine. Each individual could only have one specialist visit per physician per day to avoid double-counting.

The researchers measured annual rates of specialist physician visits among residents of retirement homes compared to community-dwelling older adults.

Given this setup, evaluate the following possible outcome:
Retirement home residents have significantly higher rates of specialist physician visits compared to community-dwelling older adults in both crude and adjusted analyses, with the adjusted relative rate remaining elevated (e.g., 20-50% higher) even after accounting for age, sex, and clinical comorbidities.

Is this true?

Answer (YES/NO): NO